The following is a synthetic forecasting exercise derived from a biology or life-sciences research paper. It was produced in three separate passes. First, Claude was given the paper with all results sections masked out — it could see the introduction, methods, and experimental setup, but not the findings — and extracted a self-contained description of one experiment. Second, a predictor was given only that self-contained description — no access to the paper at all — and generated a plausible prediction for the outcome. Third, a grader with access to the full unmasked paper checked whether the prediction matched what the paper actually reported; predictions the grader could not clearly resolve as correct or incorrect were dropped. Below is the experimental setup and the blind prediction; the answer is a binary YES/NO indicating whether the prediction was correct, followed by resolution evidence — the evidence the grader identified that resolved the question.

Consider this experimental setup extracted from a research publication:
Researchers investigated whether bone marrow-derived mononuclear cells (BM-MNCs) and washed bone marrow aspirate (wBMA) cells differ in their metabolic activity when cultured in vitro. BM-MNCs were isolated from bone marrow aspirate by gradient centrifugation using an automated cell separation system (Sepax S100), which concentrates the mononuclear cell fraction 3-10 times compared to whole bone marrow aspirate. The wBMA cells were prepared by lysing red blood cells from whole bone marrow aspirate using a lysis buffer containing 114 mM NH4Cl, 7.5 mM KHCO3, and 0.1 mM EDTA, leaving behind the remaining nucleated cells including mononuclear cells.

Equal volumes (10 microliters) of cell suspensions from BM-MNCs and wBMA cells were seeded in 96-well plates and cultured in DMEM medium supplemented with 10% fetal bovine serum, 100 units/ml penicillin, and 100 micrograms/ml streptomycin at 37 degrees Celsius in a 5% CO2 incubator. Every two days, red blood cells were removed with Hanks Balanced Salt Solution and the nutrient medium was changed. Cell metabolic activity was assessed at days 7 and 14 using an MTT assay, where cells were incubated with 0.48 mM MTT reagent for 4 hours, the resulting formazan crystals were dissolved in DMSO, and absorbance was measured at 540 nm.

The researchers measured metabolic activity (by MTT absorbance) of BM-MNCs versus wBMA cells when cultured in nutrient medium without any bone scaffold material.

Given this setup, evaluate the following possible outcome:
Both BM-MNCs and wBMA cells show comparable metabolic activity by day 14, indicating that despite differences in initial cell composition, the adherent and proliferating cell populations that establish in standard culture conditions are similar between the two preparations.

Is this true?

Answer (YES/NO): YES